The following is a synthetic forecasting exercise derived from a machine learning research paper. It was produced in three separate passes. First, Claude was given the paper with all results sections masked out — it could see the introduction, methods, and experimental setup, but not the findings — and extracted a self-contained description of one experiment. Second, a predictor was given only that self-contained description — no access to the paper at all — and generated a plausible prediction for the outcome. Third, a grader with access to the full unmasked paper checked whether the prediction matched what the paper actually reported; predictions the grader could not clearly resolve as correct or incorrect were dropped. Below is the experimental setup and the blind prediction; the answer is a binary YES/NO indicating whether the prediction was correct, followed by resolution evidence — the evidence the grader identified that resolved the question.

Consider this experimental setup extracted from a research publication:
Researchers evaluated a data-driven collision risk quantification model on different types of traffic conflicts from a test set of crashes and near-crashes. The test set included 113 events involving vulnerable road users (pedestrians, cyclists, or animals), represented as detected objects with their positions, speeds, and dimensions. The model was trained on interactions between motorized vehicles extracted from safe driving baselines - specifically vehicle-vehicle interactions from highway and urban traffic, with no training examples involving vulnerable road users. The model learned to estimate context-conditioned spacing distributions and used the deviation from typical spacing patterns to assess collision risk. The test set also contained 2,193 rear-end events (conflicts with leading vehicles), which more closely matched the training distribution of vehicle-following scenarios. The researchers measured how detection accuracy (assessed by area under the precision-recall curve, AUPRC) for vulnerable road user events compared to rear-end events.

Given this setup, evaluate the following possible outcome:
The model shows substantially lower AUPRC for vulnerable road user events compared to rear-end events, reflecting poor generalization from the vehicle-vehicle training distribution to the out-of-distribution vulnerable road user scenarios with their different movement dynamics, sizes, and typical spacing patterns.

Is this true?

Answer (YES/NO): NO